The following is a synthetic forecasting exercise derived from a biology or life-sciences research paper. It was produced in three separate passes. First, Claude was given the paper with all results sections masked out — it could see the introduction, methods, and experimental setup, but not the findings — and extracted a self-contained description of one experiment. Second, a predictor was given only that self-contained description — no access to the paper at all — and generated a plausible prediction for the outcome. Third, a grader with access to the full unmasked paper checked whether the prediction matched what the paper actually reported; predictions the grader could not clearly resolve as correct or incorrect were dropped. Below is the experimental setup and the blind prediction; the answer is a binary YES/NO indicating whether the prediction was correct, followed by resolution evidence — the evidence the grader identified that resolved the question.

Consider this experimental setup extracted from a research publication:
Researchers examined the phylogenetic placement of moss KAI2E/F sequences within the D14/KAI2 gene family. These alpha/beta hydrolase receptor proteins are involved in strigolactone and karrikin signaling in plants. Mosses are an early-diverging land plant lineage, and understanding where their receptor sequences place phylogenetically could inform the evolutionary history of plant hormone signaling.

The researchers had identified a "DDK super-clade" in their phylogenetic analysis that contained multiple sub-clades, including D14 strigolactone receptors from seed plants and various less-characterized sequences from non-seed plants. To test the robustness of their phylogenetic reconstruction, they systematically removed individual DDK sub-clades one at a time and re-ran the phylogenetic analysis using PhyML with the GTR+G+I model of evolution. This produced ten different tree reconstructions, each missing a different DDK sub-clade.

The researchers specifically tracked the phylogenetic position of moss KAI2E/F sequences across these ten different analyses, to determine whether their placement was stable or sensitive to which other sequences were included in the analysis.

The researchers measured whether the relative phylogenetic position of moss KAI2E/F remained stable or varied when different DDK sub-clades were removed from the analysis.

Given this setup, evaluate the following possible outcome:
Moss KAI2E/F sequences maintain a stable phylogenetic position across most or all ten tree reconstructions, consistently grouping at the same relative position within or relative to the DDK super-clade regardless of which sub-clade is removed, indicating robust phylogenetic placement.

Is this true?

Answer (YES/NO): YES